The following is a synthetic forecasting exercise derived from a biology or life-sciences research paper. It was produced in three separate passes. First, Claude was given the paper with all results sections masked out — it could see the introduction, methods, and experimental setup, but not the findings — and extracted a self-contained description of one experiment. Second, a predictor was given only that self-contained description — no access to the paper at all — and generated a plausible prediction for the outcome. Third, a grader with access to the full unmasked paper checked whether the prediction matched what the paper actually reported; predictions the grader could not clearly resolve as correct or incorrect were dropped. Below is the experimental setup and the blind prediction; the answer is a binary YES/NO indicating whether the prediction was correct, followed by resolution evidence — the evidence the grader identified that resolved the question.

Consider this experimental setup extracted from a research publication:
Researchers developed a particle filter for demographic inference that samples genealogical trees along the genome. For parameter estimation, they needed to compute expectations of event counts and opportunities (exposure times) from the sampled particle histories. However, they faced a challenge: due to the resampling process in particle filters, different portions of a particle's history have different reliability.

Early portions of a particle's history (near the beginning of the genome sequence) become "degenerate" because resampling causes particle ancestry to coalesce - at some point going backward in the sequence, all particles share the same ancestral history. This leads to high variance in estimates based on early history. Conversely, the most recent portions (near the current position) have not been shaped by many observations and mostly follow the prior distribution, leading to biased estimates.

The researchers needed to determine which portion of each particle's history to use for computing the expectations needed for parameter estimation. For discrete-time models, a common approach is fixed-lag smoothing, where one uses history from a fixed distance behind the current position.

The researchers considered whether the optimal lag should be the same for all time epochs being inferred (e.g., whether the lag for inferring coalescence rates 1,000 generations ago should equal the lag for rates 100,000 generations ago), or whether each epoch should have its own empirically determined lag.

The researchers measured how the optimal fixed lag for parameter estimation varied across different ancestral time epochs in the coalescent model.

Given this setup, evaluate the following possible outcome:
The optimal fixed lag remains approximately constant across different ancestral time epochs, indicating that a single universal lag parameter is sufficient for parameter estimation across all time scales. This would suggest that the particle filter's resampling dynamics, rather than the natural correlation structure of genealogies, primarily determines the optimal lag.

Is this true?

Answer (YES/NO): NO